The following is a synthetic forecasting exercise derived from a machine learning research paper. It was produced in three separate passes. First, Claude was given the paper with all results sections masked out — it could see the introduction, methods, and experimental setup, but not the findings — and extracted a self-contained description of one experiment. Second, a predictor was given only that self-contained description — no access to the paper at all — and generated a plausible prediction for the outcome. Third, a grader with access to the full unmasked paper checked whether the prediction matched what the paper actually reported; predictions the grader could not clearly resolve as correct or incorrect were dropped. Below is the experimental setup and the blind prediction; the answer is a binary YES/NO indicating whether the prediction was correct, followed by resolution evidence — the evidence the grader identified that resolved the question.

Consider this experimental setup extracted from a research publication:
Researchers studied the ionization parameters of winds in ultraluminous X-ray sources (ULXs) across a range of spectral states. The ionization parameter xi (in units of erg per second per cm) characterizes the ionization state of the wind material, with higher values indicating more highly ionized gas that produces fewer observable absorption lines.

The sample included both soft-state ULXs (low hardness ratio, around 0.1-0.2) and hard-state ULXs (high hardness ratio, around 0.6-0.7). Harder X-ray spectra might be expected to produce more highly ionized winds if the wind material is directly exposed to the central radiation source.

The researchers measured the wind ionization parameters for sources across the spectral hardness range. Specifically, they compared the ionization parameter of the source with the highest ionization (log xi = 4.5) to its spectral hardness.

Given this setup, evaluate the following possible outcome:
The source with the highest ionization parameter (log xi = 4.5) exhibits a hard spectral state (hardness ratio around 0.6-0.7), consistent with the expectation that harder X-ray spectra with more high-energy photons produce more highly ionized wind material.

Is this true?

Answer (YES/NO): YES